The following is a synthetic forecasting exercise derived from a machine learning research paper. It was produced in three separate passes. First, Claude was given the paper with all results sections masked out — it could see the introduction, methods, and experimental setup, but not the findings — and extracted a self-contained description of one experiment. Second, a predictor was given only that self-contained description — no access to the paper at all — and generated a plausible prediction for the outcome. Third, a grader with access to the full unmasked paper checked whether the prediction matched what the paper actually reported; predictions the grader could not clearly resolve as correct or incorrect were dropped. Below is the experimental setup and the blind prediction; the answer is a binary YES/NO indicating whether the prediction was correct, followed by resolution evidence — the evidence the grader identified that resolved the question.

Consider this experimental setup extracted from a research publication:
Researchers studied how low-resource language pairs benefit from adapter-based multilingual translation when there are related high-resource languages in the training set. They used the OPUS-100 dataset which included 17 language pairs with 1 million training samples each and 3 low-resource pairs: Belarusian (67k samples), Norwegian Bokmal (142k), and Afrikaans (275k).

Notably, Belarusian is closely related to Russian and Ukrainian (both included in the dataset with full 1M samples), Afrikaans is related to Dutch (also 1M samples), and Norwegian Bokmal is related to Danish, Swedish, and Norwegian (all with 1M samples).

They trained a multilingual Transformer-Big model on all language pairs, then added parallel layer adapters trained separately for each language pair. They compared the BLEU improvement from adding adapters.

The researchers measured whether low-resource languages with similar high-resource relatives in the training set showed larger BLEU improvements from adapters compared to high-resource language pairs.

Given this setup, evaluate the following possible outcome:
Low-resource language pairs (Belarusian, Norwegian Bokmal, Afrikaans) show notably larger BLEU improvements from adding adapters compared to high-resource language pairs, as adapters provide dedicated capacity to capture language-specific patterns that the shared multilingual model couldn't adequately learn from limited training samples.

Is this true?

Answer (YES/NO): NO